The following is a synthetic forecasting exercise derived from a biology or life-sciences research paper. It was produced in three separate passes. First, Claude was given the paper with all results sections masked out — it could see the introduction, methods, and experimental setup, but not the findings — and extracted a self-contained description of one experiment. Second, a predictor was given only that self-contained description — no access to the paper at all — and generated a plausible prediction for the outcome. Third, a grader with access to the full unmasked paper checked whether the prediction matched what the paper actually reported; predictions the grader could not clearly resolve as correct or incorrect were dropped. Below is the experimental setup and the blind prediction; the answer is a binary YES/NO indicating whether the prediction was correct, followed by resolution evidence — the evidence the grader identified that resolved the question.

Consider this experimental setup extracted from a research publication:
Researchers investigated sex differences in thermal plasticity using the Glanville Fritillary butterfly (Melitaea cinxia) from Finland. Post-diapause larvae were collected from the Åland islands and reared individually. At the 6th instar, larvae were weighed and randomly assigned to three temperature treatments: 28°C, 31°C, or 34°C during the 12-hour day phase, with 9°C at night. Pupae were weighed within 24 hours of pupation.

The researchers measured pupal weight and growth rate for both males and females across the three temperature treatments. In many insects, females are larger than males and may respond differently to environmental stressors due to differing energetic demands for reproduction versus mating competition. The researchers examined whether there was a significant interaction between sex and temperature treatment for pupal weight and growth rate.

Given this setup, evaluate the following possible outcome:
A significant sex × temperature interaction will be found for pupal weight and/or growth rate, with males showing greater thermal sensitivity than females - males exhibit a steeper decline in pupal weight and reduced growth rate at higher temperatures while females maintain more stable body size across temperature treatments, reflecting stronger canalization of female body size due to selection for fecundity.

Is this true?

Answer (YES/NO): NO